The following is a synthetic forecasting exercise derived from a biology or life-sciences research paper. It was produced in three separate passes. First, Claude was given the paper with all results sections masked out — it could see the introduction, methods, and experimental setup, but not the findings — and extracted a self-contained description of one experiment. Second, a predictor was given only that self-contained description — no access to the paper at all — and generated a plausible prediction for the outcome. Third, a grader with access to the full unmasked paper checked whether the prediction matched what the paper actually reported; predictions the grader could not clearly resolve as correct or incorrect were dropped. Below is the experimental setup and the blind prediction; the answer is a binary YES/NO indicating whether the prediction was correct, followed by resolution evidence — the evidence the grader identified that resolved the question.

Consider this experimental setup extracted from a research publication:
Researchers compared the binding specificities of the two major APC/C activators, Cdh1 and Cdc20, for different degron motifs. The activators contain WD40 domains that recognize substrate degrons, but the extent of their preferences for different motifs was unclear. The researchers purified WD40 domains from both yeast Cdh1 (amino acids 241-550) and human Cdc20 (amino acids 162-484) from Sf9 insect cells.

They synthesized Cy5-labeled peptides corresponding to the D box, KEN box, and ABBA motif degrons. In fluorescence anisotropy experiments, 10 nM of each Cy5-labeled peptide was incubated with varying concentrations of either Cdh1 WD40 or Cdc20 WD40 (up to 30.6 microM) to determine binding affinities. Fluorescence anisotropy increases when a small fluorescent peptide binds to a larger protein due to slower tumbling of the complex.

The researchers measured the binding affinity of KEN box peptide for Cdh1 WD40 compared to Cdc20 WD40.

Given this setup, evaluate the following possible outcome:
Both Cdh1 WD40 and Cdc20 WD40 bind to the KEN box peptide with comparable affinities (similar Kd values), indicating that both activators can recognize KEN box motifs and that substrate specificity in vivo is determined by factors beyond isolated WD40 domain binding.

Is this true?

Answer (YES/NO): NO